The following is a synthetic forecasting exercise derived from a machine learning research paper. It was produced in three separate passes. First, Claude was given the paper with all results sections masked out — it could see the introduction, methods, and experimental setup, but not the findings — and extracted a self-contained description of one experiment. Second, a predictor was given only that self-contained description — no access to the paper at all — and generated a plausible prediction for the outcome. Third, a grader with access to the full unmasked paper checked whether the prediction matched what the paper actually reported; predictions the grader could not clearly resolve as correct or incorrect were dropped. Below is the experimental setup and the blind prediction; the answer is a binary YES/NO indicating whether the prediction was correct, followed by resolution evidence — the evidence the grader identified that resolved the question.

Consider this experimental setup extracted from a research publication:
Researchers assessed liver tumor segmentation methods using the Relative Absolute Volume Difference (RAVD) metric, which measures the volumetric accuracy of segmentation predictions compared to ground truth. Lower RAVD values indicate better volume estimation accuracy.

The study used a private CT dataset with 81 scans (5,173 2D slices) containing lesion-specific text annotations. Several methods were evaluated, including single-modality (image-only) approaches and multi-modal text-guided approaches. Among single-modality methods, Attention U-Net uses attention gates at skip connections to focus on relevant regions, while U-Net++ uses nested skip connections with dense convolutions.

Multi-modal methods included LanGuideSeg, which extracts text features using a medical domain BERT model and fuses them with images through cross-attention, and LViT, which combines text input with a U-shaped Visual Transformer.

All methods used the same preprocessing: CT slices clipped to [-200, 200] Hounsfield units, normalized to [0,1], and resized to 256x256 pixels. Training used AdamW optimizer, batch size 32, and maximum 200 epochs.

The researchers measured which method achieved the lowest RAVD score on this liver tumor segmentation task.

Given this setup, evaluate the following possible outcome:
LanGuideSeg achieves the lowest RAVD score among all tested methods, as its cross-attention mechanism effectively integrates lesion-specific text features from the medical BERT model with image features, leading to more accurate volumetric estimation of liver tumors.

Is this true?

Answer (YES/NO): NO